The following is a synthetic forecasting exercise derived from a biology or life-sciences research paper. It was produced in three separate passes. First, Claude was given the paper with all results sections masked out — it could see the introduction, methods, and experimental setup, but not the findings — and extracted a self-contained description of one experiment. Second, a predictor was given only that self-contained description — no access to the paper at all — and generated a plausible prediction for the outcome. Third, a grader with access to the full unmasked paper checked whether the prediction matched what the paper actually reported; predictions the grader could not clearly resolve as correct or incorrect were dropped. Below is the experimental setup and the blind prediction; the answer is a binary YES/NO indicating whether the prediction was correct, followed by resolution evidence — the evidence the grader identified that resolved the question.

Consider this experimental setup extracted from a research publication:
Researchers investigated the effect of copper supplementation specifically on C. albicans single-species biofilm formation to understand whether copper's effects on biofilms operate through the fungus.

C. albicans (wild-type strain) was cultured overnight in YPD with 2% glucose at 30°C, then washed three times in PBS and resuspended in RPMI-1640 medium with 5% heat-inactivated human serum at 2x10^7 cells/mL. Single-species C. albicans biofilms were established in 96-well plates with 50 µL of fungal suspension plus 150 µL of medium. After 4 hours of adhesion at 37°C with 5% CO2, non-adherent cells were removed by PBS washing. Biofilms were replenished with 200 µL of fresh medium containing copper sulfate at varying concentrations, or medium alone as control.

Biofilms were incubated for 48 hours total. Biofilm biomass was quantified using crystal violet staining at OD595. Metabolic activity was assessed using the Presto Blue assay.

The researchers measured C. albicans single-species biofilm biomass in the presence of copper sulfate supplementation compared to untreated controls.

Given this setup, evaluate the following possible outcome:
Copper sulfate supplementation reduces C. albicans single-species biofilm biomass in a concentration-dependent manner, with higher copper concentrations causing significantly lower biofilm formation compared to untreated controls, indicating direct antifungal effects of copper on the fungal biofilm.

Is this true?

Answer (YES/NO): NO